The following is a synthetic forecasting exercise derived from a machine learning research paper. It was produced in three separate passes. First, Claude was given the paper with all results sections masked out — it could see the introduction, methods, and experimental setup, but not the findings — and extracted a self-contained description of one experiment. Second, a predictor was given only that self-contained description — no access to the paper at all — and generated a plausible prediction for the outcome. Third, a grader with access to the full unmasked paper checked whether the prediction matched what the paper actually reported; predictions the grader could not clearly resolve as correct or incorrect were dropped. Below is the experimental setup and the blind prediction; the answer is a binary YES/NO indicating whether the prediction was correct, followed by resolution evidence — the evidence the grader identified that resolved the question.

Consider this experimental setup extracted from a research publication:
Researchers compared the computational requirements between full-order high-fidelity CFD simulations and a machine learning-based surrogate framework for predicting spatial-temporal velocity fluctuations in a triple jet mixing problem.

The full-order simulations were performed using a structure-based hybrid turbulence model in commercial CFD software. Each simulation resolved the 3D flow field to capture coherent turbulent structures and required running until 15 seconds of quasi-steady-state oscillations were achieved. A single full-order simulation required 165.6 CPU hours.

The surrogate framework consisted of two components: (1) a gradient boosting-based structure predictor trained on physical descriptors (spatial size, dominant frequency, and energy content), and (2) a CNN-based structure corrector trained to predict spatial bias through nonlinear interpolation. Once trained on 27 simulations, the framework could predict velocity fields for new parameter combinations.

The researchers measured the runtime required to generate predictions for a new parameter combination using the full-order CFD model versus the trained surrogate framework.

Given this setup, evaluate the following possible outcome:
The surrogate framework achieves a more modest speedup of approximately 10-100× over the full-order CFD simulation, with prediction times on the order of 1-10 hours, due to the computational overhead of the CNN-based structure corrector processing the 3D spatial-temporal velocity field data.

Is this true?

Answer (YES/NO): NO